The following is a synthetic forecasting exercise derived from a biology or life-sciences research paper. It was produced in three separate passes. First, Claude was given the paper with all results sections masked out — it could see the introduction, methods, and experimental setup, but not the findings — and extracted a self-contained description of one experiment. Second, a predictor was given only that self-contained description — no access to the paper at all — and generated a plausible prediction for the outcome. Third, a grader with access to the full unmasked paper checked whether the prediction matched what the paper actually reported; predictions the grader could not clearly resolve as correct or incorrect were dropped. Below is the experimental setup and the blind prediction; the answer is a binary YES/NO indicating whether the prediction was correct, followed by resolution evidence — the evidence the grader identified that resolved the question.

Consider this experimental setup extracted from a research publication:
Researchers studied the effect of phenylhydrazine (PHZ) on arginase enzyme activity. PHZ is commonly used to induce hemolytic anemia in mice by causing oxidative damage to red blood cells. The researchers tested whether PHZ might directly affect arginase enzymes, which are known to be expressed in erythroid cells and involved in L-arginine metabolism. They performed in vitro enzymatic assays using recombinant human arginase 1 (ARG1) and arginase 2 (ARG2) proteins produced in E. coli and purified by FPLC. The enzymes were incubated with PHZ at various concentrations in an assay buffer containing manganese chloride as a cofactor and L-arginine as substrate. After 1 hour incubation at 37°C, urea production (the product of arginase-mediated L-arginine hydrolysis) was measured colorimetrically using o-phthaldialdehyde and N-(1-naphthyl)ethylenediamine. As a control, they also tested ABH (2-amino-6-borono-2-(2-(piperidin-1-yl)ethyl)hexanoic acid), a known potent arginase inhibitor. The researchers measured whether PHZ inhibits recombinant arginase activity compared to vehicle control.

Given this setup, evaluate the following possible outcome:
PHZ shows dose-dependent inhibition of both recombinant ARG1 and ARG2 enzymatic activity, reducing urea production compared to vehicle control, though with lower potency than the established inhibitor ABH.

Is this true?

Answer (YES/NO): YES